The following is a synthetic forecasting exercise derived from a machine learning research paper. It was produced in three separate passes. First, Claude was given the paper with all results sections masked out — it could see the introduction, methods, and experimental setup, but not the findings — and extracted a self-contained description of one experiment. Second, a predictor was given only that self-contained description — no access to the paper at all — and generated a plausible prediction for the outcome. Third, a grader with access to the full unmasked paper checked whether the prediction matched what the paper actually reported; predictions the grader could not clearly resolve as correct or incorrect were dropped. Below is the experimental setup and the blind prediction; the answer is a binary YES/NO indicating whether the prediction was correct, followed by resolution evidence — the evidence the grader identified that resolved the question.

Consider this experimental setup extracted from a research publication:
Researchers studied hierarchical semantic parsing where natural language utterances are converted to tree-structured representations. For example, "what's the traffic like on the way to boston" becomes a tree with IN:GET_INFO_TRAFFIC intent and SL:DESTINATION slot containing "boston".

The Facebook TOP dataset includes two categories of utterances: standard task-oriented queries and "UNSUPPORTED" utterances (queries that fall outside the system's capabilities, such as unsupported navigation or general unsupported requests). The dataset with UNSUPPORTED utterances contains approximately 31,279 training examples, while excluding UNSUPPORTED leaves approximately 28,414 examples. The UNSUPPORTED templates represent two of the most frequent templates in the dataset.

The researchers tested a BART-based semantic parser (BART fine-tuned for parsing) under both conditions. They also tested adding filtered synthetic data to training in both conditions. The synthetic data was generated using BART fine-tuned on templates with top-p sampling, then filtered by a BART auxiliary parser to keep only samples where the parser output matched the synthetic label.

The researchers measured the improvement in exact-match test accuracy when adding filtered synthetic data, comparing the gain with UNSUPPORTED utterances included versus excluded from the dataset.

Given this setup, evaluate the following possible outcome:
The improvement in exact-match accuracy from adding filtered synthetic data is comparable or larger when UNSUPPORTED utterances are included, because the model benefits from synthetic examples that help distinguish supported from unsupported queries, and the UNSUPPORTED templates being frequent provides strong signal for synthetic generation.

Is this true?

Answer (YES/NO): NO